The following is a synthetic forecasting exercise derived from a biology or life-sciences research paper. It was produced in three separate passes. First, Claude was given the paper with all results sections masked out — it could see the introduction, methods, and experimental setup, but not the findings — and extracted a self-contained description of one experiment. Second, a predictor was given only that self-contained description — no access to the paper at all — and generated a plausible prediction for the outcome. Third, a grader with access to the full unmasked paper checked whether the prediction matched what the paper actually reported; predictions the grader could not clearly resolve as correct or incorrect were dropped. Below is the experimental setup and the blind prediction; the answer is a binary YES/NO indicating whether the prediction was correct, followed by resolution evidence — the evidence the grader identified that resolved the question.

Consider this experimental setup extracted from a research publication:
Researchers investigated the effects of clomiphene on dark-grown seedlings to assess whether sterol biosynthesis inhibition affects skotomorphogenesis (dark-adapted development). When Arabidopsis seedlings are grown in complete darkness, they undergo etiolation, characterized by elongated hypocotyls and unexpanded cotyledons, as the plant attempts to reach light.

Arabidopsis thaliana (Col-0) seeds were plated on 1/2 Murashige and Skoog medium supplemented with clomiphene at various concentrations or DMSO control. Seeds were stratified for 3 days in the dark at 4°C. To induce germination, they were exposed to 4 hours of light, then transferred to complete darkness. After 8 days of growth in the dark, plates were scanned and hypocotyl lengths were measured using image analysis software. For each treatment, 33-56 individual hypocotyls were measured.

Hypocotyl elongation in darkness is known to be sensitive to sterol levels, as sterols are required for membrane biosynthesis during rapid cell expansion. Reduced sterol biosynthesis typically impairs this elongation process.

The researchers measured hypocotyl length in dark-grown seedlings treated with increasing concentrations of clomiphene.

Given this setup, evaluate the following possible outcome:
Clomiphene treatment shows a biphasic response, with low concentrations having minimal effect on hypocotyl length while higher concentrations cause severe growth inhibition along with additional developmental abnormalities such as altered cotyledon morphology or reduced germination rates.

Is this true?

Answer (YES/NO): NO